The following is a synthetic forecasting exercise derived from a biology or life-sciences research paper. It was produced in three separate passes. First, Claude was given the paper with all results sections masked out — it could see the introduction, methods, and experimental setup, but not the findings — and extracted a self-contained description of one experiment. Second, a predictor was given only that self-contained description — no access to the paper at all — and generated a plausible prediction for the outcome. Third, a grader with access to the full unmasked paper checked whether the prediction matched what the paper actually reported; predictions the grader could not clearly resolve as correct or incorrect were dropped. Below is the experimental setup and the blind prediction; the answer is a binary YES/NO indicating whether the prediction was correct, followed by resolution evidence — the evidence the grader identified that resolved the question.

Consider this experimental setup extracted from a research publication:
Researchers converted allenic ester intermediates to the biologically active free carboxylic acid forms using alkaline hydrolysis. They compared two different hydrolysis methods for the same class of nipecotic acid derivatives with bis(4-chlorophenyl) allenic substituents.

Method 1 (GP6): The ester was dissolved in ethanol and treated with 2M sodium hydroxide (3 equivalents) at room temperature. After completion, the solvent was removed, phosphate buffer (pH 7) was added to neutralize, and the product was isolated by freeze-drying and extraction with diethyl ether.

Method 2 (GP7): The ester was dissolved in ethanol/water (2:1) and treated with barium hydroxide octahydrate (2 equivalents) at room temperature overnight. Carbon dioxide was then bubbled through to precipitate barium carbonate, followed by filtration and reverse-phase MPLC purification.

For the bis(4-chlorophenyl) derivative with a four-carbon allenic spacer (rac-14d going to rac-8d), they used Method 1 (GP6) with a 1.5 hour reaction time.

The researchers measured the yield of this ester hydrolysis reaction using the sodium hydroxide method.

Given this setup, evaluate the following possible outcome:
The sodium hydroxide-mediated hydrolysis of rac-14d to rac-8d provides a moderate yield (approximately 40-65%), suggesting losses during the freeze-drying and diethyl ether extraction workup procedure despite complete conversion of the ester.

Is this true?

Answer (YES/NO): NO